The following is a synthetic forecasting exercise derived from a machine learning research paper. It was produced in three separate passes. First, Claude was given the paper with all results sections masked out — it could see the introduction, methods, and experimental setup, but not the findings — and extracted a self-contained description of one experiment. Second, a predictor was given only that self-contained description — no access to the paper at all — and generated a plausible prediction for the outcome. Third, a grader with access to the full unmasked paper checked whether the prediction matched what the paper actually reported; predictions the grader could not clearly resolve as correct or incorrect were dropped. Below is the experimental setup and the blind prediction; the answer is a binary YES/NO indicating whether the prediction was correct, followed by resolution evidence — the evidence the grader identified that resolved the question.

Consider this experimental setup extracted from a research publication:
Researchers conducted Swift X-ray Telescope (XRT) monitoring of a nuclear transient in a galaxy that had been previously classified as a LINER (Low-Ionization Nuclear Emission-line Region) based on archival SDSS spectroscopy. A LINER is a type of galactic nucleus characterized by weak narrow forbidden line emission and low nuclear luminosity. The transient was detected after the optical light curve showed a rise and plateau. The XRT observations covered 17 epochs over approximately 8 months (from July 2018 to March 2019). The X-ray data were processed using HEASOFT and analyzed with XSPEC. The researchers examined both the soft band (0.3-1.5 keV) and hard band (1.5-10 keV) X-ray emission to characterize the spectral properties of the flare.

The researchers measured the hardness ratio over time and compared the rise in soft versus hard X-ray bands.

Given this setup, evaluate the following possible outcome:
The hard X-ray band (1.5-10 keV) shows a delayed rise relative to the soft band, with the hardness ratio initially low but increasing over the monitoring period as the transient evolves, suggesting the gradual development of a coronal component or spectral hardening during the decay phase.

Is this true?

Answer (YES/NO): NO